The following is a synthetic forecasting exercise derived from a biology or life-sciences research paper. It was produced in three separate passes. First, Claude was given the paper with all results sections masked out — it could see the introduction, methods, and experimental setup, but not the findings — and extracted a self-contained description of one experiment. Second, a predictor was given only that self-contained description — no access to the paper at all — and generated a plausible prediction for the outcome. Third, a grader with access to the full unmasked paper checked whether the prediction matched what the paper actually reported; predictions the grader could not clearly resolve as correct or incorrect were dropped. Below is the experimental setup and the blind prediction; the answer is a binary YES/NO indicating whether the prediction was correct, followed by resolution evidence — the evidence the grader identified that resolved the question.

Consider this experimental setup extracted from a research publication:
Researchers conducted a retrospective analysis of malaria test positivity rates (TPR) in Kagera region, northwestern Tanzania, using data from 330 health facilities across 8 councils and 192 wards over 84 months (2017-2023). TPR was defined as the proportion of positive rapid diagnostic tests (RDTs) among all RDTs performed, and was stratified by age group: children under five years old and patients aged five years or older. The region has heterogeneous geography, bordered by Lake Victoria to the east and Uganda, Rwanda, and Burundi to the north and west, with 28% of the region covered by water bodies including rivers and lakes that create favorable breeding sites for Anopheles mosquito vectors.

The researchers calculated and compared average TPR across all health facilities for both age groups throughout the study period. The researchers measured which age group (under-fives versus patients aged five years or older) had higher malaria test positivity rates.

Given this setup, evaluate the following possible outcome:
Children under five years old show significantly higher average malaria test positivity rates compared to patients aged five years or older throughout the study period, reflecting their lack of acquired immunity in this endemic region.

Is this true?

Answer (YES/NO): NO